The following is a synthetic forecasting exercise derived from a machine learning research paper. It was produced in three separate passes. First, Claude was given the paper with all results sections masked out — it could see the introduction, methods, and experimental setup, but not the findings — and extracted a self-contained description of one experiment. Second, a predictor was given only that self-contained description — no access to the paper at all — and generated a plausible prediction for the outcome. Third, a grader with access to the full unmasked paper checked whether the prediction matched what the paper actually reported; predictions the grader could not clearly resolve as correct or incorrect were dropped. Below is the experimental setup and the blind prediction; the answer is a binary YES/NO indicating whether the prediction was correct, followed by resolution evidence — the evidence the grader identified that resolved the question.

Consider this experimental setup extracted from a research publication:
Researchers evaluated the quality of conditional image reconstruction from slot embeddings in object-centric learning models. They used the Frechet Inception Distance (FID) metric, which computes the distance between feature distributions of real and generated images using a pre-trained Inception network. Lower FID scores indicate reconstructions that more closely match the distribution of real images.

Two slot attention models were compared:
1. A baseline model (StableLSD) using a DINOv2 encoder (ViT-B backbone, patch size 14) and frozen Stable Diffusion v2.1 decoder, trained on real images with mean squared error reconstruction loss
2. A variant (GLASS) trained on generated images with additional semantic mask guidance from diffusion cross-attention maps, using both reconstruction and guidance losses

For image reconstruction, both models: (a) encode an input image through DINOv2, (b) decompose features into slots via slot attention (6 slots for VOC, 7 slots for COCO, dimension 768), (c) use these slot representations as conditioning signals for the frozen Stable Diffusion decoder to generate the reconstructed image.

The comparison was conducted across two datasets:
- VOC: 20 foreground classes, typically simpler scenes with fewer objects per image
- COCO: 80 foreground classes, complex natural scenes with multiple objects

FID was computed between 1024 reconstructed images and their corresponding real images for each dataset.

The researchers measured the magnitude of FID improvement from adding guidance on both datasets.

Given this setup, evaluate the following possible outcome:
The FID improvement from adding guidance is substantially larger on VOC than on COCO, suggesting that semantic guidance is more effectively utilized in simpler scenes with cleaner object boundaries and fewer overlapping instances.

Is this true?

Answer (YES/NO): NO